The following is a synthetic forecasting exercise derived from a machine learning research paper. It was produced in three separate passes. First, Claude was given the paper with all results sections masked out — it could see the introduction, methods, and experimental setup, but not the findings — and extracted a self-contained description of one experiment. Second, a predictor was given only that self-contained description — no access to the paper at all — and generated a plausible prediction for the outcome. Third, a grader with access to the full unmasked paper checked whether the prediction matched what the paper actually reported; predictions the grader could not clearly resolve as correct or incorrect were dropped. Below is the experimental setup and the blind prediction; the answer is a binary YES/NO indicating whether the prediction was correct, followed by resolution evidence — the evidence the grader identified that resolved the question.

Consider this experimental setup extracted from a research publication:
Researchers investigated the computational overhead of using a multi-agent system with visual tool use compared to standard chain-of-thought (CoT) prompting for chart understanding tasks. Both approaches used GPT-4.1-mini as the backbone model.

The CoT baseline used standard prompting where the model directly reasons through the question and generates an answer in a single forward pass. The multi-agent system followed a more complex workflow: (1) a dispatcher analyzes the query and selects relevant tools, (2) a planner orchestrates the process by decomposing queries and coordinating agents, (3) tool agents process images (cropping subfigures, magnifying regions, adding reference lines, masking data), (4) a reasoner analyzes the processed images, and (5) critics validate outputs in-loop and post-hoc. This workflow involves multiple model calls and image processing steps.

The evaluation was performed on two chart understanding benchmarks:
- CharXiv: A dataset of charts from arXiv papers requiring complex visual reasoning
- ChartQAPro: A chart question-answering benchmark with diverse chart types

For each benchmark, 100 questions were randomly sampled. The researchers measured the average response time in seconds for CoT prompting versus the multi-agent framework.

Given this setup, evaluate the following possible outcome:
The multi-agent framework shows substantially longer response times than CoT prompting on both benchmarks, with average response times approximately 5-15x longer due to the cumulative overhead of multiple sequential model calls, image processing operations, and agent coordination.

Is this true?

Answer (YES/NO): NO